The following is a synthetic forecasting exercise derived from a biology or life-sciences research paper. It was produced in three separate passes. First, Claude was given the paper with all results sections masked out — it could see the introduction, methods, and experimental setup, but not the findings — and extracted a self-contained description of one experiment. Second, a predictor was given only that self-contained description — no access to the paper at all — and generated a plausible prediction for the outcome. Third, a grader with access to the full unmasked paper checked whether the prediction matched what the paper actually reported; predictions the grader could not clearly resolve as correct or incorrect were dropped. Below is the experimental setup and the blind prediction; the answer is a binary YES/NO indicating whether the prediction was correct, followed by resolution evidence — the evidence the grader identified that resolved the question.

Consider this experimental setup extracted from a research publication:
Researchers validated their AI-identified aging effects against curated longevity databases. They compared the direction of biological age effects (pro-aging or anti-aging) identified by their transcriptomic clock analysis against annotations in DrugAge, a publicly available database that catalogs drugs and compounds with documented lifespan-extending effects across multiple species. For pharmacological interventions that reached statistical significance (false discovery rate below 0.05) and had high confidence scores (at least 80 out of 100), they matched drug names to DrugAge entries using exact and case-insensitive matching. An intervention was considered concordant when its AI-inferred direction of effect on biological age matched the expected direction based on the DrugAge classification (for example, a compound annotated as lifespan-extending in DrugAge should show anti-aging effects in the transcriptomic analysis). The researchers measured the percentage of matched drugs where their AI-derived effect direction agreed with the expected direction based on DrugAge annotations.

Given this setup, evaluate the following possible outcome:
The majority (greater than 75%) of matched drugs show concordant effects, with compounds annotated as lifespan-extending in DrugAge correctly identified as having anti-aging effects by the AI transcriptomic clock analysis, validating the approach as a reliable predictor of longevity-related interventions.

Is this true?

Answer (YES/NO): YES